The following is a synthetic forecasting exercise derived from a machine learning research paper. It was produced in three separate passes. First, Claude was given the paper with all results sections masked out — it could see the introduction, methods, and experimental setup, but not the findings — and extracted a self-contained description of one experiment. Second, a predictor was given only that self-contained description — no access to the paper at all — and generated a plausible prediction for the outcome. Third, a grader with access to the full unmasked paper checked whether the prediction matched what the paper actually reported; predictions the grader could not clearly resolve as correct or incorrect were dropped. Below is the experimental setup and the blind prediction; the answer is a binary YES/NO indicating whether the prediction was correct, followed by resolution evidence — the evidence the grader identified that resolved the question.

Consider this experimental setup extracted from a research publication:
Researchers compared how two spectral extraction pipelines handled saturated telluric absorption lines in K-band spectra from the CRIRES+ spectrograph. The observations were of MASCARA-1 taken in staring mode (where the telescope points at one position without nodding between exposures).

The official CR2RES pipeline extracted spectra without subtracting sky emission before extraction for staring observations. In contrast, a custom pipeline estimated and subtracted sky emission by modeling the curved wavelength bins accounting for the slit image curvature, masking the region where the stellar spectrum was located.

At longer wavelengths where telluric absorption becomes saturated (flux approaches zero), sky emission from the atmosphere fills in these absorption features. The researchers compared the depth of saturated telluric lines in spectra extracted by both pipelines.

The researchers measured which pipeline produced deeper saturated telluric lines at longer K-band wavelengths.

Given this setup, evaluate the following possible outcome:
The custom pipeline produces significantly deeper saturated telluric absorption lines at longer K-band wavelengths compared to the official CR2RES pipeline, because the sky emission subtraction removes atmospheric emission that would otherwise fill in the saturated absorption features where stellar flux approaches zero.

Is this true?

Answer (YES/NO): YES